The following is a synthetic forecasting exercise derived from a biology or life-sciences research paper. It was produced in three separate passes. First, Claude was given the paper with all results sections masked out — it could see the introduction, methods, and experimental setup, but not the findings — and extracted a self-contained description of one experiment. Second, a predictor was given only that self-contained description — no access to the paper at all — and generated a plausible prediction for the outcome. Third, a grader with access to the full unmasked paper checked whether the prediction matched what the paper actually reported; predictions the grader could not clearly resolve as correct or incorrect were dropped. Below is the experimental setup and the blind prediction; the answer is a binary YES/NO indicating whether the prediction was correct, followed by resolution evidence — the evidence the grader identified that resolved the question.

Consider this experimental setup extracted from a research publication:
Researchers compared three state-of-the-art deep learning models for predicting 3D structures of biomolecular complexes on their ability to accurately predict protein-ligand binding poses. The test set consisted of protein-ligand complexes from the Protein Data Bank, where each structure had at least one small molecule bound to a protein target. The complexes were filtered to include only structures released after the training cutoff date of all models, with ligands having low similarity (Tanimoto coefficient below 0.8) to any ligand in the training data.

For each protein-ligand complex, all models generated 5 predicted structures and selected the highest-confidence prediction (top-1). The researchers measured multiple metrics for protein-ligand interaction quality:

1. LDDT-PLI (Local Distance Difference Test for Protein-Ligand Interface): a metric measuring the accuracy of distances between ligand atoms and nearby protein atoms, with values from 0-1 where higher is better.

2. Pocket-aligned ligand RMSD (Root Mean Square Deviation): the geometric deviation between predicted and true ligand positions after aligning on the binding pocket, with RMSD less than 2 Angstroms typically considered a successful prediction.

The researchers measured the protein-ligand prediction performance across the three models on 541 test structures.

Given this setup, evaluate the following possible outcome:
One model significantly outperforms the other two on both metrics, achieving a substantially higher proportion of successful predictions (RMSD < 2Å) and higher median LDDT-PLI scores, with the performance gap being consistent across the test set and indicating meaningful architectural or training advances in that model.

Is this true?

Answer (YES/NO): NO